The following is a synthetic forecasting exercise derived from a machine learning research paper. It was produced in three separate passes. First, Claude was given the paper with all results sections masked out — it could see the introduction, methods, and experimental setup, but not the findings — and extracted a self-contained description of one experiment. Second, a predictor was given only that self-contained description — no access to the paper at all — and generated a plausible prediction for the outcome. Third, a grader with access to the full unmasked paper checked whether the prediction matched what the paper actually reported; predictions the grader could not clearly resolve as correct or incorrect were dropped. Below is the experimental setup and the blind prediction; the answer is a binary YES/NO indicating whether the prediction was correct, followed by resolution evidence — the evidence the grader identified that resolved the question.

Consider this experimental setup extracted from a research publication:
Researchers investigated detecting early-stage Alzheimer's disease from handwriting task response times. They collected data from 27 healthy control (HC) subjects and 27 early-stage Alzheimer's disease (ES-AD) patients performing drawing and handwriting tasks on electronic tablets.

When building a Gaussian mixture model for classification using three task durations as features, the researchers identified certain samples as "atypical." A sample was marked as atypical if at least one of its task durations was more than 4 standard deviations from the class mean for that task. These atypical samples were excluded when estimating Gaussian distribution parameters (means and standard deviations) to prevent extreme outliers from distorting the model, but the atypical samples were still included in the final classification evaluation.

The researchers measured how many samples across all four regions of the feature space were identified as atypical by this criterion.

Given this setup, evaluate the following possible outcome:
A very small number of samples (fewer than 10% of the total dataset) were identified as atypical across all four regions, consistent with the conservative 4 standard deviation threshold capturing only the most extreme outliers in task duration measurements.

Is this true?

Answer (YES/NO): YES